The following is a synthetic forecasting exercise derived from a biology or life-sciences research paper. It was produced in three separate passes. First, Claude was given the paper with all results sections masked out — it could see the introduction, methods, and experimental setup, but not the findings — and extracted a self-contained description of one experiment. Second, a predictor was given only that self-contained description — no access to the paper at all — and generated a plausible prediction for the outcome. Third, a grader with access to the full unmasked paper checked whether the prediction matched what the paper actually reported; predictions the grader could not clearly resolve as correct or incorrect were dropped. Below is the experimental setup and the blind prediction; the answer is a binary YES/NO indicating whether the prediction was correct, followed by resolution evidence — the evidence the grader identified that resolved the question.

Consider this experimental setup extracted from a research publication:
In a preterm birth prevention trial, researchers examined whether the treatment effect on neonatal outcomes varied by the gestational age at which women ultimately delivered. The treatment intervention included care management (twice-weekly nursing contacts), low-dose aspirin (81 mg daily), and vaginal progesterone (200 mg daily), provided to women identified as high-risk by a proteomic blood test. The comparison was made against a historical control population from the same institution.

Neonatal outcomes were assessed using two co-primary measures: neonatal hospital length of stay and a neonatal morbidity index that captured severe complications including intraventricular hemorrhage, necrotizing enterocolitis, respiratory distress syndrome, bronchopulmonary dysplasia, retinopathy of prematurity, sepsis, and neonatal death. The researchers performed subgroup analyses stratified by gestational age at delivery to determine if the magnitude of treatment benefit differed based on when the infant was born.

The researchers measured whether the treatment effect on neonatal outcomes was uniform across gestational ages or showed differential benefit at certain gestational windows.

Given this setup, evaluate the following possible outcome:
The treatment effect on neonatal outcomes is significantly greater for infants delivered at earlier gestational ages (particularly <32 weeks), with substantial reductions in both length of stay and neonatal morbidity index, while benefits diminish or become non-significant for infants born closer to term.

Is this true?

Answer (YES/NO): YES